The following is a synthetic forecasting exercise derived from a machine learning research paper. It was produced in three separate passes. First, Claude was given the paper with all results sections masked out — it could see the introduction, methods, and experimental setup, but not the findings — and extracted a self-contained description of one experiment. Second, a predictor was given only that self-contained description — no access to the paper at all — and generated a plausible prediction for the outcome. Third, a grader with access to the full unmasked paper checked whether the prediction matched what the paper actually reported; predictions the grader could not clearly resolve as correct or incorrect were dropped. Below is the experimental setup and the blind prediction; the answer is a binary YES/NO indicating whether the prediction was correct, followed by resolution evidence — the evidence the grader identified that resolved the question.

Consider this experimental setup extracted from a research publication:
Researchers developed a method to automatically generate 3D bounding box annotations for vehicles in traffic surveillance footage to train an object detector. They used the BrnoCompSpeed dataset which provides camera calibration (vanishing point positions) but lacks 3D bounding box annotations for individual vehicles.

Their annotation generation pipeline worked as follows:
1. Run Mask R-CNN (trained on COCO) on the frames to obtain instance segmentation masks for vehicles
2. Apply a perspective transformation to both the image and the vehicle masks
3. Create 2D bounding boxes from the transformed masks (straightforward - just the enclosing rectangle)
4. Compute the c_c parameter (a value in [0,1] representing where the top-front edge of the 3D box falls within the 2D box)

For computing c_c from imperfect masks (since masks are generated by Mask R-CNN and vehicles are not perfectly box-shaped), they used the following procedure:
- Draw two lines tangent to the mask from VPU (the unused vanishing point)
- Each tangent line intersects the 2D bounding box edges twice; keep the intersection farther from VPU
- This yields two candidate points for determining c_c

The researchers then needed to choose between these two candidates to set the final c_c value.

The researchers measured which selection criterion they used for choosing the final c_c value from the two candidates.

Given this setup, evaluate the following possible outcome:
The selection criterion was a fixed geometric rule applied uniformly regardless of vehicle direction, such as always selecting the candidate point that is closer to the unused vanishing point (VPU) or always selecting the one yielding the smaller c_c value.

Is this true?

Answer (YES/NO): YES